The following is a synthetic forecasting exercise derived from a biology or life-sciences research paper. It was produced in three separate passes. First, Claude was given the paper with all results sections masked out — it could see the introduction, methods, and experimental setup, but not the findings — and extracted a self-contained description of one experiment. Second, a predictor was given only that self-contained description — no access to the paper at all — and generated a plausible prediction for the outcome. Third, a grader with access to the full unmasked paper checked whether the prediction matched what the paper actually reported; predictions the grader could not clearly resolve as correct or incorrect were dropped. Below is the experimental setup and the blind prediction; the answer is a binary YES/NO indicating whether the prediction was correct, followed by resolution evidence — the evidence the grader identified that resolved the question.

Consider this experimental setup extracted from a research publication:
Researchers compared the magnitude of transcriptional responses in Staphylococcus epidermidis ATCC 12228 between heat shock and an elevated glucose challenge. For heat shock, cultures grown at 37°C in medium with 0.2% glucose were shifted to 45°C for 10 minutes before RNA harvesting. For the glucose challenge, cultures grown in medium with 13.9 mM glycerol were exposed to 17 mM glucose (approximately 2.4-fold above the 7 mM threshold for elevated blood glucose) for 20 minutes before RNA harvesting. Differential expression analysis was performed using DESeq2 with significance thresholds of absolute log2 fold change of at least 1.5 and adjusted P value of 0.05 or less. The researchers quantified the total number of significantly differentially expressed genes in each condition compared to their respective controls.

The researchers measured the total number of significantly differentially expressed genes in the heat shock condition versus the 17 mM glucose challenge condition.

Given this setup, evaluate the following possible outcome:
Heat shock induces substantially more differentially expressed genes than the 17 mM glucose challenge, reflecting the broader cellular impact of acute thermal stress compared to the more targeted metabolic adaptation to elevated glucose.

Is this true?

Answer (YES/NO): YES